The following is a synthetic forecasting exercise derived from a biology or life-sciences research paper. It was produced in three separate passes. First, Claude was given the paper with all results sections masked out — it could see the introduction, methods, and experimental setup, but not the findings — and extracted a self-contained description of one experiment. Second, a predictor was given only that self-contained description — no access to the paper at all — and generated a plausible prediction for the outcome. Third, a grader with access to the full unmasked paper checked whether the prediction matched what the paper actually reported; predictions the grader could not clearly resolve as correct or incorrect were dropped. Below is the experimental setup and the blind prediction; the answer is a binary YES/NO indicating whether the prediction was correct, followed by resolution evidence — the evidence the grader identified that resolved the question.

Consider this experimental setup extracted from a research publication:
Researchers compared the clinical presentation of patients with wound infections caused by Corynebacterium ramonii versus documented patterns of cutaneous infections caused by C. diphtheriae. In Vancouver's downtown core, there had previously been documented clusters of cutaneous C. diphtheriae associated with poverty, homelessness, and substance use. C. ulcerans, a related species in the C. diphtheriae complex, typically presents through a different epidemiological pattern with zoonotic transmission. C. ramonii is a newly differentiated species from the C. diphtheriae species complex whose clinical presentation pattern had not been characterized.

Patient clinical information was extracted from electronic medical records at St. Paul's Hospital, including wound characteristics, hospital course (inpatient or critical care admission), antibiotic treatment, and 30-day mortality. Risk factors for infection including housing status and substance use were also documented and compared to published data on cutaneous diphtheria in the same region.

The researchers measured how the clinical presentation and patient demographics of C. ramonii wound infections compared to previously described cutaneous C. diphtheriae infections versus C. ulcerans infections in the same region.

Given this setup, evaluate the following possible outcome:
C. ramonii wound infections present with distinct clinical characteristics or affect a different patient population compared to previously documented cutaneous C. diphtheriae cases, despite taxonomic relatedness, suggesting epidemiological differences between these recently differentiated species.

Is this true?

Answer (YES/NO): NO